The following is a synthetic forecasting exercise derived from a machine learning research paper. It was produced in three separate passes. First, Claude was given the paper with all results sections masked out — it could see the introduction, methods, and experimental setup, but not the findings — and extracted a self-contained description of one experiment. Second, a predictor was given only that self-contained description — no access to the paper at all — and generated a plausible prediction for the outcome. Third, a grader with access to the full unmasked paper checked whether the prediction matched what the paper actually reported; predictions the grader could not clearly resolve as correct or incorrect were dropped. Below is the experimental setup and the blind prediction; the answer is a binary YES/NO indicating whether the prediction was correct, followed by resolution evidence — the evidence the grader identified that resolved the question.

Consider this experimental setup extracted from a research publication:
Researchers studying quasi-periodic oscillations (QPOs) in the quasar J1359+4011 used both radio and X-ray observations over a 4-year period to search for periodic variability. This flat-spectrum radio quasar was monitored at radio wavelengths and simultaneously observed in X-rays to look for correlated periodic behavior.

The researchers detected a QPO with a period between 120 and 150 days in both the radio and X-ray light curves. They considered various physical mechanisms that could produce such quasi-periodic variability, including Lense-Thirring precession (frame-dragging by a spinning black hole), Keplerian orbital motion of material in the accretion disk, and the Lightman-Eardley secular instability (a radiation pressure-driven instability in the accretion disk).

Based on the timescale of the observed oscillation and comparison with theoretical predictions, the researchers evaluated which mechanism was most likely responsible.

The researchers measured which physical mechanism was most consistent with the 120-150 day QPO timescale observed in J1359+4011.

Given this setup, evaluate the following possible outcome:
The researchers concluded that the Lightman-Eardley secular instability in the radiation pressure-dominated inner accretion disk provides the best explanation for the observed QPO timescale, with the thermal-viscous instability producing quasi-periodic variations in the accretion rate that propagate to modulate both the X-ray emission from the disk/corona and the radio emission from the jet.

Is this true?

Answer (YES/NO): YES